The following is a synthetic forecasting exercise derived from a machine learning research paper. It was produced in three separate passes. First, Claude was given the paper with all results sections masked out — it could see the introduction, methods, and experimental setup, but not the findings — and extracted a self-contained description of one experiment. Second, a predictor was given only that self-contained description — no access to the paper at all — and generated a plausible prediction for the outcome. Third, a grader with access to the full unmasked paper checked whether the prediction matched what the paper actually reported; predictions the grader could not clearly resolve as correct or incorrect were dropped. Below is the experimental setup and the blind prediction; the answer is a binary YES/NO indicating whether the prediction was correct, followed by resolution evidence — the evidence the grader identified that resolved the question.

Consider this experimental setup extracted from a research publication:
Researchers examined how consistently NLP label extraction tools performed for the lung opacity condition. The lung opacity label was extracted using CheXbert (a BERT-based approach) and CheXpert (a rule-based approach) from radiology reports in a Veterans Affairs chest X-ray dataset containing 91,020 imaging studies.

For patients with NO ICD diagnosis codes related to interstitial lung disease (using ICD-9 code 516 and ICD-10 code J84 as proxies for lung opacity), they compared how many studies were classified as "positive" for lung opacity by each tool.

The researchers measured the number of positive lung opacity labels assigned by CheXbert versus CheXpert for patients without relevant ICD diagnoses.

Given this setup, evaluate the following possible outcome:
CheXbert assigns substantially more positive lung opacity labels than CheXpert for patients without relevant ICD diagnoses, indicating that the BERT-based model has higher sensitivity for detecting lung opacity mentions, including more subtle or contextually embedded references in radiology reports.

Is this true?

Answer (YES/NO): NO